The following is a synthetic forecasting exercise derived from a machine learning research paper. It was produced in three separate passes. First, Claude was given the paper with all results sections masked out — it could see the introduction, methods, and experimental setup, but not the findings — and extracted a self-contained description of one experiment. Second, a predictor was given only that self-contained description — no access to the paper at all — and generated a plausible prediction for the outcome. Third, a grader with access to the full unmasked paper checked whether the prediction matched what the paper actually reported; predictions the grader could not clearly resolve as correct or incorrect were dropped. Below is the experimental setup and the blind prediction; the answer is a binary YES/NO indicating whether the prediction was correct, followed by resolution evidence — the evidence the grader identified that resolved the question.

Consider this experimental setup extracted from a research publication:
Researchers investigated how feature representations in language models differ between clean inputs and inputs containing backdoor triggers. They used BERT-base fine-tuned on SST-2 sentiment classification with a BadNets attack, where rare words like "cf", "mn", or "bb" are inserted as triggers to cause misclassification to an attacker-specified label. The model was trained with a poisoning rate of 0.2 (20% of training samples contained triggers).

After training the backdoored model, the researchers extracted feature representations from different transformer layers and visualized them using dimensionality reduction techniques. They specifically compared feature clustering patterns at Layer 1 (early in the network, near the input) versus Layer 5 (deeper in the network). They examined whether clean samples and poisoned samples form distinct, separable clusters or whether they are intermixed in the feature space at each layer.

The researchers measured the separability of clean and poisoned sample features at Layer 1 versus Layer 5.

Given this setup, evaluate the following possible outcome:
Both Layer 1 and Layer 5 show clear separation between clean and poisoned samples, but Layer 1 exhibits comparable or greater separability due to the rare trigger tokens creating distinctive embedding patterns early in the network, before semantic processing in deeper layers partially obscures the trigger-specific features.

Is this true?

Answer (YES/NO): NO